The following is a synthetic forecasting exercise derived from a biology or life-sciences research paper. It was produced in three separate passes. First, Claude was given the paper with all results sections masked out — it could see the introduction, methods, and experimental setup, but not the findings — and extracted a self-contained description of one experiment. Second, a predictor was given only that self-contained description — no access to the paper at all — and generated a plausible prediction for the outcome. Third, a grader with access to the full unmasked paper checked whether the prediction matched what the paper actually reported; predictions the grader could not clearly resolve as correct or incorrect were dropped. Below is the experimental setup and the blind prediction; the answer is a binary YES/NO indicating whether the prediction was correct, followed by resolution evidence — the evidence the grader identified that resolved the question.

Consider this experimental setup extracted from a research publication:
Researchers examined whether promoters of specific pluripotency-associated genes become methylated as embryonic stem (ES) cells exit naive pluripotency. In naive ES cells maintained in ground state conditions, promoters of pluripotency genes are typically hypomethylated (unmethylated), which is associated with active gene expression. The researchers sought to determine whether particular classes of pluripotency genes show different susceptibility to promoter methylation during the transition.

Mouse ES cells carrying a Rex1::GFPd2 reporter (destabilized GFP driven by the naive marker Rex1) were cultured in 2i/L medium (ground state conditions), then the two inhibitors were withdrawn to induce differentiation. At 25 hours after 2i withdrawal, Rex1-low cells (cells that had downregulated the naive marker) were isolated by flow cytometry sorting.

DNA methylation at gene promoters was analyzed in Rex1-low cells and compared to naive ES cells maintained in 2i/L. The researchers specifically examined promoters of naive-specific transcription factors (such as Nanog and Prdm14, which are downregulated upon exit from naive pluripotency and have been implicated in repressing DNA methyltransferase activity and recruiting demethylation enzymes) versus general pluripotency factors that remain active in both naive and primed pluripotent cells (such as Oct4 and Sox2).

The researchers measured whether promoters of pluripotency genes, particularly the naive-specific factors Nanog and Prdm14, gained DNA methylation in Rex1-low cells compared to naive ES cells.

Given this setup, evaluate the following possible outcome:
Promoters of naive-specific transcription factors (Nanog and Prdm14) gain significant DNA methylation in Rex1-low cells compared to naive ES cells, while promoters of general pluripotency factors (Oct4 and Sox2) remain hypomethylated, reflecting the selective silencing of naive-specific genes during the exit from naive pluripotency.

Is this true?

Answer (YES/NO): YES